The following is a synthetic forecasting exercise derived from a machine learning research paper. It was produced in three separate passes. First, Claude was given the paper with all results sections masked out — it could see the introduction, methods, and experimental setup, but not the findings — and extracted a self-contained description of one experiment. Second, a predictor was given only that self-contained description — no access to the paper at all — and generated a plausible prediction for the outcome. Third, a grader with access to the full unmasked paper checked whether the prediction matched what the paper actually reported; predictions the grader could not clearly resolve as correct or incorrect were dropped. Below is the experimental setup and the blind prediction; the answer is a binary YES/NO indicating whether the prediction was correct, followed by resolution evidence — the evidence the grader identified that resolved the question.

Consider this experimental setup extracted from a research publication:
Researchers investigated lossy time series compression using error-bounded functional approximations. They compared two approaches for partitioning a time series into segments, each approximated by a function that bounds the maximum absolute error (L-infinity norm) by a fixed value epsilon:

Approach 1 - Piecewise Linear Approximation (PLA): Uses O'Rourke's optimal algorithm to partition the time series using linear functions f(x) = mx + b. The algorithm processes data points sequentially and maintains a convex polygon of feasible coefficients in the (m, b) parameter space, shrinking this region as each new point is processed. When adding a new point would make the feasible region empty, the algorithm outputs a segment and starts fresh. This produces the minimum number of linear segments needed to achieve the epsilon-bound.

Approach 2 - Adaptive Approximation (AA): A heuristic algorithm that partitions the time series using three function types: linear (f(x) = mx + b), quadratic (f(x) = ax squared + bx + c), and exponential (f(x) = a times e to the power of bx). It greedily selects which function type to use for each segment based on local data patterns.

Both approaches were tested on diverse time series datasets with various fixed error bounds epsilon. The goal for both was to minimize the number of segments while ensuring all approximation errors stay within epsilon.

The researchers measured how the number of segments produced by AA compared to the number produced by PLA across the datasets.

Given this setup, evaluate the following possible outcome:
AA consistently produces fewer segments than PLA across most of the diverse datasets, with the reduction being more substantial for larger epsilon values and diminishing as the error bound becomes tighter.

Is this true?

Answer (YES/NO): NO